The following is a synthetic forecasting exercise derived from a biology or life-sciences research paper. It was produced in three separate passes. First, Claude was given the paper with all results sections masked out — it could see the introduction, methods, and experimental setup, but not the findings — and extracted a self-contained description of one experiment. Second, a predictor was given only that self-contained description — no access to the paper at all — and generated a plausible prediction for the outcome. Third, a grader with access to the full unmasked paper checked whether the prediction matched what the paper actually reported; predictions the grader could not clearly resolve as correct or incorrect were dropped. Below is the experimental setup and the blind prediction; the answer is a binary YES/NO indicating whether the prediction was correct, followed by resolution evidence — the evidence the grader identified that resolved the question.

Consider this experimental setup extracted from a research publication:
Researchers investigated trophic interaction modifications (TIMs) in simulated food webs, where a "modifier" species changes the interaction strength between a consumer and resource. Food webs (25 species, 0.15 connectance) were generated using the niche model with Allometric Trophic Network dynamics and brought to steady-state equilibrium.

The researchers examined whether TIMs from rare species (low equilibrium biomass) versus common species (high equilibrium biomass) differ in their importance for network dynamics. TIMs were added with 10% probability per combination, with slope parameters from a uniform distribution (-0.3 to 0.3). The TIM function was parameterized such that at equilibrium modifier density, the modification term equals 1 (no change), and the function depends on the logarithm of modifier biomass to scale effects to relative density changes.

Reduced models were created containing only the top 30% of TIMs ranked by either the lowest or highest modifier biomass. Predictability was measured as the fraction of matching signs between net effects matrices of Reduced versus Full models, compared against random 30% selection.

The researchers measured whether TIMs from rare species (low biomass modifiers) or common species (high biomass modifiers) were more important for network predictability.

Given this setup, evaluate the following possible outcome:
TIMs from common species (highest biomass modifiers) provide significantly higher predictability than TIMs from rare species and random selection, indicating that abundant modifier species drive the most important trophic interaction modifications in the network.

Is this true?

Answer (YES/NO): NO